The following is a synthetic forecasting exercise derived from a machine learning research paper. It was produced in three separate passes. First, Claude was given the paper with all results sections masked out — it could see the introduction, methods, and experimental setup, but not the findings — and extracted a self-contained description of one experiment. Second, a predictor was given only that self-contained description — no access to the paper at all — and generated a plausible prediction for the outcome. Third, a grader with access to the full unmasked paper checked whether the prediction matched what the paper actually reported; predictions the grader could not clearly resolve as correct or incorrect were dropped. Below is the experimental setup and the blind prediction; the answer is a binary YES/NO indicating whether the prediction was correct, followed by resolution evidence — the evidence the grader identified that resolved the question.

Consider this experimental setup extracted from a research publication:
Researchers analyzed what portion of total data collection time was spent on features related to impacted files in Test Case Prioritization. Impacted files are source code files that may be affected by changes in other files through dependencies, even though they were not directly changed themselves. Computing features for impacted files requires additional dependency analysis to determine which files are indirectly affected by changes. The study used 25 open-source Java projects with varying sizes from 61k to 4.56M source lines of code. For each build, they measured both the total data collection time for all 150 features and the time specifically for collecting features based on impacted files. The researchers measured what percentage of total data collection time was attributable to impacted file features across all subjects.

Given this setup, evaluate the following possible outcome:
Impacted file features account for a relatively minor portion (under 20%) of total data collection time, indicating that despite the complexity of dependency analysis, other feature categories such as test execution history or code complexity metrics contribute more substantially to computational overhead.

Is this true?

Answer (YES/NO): NO